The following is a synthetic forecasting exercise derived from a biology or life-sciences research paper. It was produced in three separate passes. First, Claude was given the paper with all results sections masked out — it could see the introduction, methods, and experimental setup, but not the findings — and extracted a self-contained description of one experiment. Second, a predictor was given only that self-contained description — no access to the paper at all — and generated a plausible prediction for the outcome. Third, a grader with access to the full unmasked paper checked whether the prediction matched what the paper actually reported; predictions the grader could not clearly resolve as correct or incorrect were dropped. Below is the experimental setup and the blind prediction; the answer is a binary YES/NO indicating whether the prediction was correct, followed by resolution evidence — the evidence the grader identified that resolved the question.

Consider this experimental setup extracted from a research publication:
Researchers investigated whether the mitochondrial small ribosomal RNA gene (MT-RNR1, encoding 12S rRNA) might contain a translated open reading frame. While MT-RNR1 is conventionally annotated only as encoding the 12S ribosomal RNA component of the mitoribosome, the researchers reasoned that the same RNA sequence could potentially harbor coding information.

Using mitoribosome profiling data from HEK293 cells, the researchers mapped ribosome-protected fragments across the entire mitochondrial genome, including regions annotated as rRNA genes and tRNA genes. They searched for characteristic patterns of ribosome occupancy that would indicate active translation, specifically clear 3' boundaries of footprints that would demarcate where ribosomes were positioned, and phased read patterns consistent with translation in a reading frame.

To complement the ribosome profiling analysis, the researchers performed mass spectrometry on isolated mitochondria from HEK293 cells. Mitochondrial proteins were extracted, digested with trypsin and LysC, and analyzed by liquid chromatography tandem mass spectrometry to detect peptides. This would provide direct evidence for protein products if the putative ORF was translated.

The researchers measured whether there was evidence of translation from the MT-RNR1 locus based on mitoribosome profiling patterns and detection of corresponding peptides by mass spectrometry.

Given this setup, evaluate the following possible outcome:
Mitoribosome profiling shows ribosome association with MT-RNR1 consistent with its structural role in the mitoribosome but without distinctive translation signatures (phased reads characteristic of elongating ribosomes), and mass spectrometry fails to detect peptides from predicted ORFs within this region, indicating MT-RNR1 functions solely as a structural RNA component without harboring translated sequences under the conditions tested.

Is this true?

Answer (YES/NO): NO